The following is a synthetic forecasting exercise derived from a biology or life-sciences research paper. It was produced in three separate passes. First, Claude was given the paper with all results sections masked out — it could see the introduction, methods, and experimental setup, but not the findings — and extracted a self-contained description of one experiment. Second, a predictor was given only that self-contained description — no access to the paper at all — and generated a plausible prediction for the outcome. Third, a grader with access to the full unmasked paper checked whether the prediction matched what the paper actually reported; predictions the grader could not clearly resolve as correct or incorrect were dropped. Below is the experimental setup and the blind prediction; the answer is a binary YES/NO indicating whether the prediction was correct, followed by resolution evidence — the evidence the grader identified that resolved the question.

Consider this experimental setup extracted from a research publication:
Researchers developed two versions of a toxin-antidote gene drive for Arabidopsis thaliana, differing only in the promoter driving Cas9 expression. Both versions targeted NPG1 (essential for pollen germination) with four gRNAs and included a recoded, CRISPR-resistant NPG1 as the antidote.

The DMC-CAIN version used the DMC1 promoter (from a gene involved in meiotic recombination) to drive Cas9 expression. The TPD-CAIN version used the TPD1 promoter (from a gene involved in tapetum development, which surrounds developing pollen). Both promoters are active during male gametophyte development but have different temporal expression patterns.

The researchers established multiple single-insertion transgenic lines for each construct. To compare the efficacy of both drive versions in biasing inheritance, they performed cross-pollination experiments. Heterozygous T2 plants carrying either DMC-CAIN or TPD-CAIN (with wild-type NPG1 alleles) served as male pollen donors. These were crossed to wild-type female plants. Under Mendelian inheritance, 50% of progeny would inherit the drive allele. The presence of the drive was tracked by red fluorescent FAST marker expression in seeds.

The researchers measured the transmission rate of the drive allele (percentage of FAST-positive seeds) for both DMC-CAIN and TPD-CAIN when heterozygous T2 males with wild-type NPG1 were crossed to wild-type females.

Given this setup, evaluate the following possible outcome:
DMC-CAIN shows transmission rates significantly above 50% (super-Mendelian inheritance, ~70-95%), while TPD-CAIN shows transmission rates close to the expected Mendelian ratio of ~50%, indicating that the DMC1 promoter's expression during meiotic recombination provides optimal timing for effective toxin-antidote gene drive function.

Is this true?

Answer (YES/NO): NO